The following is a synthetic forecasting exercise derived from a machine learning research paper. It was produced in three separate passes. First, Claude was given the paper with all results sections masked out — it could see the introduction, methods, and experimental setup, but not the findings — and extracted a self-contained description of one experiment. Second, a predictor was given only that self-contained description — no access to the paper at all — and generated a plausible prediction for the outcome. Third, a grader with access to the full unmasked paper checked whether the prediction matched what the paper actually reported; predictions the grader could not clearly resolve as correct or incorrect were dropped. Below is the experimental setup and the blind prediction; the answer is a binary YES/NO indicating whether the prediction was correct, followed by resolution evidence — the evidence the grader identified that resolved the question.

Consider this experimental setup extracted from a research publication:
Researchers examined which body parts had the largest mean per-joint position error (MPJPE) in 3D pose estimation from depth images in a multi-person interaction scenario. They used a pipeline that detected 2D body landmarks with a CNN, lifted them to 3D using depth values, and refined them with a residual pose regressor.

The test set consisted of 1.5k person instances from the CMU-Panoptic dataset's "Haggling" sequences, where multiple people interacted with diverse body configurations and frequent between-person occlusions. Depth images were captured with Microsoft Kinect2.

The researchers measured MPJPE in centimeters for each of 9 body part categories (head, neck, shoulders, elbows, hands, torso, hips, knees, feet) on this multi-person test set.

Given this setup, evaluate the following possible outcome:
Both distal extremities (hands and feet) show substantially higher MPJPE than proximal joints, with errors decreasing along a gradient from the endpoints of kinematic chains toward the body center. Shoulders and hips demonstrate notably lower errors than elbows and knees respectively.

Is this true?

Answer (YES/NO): NO